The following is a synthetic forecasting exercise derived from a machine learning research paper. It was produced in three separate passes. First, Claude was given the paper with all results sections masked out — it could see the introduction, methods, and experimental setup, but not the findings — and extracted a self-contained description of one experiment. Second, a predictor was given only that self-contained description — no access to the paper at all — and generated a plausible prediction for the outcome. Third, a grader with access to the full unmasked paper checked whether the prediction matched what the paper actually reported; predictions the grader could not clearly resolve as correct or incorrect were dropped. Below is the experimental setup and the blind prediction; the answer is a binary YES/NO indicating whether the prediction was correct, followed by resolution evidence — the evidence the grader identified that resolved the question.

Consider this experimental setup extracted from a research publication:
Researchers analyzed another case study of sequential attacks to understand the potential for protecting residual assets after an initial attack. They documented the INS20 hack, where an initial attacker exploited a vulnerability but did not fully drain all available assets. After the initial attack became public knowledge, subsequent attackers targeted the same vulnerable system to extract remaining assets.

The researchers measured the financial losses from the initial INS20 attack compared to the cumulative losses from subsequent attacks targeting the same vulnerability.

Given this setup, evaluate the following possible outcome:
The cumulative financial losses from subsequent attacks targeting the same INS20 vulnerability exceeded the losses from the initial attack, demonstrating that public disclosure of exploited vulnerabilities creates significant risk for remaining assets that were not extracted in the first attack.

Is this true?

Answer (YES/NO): YES